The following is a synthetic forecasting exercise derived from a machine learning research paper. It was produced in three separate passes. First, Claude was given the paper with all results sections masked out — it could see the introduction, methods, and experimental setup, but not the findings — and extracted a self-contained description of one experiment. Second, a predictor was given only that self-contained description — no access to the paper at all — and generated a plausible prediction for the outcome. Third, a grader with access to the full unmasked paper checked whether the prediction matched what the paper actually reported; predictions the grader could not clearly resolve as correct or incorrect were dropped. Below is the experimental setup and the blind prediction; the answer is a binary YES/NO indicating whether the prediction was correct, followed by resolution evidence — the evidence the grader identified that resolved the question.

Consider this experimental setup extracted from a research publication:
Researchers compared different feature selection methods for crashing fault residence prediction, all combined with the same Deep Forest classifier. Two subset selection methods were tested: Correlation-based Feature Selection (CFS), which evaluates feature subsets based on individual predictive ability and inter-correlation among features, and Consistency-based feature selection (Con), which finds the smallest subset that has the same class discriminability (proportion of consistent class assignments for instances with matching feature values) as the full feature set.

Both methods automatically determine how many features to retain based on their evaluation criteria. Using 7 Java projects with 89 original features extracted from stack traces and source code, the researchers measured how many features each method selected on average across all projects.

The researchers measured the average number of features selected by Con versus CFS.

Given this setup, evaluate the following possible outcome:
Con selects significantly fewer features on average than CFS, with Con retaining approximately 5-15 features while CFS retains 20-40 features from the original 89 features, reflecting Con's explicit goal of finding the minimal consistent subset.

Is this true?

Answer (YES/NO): NO